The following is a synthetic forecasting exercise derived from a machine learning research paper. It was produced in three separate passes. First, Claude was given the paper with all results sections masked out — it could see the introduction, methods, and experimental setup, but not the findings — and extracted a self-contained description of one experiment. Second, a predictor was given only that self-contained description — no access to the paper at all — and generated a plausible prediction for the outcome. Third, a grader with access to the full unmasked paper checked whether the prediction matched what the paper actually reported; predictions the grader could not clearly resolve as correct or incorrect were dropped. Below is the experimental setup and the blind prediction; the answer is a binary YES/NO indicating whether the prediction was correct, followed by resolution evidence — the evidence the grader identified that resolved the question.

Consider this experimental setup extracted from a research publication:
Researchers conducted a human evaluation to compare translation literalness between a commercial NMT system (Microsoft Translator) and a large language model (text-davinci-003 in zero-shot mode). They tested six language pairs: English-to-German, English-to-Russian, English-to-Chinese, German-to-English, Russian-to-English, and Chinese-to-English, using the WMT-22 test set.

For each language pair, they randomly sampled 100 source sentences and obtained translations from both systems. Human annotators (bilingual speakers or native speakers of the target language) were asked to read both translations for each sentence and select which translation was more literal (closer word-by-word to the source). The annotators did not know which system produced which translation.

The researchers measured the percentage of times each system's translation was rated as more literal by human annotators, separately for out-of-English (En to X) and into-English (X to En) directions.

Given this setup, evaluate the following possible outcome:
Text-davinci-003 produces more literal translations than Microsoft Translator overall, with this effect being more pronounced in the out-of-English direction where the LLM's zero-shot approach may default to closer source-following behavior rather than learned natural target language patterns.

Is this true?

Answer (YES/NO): NO